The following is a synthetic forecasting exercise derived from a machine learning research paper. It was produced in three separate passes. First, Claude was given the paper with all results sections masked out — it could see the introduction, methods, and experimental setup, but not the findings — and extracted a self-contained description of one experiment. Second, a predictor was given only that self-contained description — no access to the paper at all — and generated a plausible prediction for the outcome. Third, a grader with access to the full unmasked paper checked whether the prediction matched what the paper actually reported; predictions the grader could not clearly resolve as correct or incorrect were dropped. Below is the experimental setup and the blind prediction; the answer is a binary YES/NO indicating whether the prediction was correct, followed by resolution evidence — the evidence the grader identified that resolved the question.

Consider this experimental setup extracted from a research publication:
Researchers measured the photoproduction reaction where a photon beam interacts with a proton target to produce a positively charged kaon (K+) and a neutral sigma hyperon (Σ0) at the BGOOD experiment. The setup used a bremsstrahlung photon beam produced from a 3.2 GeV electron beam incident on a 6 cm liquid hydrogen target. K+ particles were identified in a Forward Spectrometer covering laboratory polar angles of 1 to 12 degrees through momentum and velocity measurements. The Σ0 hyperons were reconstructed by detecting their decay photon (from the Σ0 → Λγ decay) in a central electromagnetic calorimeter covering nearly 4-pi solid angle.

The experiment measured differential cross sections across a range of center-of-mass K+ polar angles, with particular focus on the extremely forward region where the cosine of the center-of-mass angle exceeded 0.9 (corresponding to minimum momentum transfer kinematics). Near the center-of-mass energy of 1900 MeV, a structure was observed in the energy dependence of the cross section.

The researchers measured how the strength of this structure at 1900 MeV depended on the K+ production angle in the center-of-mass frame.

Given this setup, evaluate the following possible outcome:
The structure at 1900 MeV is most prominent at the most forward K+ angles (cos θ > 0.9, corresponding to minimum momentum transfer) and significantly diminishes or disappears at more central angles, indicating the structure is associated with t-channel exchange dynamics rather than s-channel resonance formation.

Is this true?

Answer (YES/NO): YES